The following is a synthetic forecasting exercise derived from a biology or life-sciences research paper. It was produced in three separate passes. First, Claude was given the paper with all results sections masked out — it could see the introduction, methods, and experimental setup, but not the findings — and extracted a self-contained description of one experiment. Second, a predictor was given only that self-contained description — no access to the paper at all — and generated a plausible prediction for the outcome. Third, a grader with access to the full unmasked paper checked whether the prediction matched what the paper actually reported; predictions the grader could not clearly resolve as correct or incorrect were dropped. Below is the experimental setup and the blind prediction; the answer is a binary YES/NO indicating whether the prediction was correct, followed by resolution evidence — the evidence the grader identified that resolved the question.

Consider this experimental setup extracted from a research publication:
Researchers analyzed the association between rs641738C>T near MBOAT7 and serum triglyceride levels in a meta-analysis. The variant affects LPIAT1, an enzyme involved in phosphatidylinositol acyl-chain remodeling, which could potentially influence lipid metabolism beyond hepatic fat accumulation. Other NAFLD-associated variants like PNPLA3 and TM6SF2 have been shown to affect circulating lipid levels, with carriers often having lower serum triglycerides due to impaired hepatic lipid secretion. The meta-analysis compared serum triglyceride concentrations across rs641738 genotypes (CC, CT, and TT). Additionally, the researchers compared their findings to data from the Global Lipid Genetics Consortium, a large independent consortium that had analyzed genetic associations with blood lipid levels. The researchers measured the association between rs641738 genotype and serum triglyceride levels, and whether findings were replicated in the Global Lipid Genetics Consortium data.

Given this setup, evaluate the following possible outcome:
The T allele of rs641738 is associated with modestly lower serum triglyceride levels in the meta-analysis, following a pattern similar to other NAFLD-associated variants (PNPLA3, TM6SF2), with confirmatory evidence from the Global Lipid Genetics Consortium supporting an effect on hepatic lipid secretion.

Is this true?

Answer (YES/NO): NO